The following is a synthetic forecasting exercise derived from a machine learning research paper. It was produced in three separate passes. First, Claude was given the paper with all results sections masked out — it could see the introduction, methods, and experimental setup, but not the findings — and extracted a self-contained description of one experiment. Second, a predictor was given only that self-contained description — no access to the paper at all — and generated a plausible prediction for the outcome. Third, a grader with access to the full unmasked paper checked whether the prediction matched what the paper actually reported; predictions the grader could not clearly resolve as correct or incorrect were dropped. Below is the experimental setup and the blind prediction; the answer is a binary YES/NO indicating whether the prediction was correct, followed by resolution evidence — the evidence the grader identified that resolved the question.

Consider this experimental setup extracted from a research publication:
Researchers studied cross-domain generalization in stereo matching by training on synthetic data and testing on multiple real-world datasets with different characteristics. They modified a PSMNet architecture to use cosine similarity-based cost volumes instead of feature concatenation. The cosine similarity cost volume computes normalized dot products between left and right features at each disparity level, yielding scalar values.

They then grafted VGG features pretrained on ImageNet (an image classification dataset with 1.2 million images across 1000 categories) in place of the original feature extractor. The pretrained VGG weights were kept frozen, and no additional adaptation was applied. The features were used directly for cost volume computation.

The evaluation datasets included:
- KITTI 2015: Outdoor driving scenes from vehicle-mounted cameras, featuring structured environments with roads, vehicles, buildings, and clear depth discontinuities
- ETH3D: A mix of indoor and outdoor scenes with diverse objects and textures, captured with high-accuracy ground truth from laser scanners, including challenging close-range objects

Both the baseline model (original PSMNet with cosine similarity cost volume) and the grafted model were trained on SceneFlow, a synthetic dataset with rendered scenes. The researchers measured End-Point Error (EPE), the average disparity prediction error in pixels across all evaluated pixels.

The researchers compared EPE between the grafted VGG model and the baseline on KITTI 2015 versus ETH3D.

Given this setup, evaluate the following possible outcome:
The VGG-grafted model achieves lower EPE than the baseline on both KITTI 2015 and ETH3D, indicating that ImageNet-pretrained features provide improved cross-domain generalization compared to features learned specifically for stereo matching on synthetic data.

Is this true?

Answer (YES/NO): NO